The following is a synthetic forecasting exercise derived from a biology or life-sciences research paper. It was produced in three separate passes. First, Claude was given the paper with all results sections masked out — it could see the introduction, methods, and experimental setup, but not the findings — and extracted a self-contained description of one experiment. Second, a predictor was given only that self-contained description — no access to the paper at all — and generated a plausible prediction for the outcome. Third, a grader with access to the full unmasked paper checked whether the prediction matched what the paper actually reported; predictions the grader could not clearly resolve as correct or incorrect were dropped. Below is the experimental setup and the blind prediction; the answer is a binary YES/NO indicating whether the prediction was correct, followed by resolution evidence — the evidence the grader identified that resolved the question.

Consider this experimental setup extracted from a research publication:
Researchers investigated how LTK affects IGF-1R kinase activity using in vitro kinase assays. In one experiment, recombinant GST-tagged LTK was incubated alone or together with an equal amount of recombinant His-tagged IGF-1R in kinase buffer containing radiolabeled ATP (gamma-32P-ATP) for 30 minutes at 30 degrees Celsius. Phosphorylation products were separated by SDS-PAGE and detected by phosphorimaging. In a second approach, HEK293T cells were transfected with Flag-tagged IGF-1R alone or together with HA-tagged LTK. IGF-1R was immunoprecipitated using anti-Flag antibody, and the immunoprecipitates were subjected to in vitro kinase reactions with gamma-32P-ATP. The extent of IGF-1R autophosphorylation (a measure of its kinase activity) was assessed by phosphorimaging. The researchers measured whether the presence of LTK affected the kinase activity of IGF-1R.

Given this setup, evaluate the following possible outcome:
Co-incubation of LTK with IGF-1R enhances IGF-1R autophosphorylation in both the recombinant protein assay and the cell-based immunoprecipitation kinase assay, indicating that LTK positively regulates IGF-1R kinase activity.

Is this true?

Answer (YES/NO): NO